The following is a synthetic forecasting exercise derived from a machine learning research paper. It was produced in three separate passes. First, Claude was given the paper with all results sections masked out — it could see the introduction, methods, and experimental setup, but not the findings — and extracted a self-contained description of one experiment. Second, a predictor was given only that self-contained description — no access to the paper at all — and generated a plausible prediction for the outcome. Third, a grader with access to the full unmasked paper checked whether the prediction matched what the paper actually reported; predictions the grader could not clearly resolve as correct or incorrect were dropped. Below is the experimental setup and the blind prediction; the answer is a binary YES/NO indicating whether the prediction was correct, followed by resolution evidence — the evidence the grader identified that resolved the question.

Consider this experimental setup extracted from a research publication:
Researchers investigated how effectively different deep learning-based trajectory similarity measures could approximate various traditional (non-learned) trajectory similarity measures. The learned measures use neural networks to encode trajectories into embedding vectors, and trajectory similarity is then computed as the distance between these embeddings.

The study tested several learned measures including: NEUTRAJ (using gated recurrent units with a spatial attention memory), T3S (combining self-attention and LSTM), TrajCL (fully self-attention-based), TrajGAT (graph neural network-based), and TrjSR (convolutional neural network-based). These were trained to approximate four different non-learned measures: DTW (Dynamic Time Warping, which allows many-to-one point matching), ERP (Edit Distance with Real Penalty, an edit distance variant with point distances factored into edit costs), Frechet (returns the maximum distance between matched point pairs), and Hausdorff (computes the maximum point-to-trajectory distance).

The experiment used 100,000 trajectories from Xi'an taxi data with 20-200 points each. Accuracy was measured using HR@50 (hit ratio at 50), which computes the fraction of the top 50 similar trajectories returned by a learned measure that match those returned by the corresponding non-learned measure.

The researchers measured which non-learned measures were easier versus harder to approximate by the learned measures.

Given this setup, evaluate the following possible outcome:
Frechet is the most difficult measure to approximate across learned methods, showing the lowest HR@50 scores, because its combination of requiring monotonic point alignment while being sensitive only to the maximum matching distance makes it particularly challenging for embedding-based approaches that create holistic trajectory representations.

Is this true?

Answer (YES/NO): NO